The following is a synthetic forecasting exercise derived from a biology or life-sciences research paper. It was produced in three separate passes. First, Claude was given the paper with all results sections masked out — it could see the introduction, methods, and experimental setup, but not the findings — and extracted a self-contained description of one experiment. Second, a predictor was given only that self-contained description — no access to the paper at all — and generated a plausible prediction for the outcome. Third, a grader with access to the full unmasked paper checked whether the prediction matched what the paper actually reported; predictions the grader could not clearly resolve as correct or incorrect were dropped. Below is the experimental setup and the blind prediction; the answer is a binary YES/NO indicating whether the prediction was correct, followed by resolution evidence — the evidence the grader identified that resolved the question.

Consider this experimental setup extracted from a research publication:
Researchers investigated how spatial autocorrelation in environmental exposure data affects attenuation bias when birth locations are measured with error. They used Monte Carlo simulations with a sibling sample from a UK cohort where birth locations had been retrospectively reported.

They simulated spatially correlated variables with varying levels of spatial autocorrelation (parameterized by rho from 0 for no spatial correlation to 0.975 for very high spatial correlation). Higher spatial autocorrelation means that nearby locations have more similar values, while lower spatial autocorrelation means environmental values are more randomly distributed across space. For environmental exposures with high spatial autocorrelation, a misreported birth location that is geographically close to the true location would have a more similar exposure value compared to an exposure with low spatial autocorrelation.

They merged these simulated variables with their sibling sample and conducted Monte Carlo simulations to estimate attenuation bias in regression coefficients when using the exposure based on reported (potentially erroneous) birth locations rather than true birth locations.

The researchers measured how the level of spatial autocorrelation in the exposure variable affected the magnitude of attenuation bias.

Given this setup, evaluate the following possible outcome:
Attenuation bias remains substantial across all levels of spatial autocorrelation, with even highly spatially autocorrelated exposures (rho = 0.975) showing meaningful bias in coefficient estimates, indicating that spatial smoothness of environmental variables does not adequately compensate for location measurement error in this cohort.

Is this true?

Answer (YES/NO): NO